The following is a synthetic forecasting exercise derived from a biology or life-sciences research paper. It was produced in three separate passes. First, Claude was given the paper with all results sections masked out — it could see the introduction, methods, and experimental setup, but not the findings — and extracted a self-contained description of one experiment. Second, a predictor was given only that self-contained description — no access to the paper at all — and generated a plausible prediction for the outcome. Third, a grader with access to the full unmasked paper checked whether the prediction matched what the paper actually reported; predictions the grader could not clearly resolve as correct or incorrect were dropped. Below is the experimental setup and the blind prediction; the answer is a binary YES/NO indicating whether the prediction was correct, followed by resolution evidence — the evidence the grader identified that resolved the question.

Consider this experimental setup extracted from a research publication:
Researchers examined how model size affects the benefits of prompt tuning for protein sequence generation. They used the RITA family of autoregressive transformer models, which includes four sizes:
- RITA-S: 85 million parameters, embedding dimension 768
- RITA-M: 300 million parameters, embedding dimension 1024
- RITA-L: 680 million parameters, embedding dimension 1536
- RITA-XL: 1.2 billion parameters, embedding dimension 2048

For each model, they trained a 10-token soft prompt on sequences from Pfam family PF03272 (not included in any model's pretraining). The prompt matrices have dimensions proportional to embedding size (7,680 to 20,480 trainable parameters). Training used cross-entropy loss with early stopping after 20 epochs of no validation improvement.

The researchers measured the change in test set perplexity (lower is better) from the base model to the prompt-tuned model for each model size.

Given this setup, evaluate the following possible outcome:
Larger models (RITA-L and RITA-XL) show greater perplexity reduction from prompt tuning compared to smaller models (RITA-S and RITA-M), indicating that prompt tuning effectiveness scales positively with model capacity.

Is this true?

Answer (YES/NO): NO